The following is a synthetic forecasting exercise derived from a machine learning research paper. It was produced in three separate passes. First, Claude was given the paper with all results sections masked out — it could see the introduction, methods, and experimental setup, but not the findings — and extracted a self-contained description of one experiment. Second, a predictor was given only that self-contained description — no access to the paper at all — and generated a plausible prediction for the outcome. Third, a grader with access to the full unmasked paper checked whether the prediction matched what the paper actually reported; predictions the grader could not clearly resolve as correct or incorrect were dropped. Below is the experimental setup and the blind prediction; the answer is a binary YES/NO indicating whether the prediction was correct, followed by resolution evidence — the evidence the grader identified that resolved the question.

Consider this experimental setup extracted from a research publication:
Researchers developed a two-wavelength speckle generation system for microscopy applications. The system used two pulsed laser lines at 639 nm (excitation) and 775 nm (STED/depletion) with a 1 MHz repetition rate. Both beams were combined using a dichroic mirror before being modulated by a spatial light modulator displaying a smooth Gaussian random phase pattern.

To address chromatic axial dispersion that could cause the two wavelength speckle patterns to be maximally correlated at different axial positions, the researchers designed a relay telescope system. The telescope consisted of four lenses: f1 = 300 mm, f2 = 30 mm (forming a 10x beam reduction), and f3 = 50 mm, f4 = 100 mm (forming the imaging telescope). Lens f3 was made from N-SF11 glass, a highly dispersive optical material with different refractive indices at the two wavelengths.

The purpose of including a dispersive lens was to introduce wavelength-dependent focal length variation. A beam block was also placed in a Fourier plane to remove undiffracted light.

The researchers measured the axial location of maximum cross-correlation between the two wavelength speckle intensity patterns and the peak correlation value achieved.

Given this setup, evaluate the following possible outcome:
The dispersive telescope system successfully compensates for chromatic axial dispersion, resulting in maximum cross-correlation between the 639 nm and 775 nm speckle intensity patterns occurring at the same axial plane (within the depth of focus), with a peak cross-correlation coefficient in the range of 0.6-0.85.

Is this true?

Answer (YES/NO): NO